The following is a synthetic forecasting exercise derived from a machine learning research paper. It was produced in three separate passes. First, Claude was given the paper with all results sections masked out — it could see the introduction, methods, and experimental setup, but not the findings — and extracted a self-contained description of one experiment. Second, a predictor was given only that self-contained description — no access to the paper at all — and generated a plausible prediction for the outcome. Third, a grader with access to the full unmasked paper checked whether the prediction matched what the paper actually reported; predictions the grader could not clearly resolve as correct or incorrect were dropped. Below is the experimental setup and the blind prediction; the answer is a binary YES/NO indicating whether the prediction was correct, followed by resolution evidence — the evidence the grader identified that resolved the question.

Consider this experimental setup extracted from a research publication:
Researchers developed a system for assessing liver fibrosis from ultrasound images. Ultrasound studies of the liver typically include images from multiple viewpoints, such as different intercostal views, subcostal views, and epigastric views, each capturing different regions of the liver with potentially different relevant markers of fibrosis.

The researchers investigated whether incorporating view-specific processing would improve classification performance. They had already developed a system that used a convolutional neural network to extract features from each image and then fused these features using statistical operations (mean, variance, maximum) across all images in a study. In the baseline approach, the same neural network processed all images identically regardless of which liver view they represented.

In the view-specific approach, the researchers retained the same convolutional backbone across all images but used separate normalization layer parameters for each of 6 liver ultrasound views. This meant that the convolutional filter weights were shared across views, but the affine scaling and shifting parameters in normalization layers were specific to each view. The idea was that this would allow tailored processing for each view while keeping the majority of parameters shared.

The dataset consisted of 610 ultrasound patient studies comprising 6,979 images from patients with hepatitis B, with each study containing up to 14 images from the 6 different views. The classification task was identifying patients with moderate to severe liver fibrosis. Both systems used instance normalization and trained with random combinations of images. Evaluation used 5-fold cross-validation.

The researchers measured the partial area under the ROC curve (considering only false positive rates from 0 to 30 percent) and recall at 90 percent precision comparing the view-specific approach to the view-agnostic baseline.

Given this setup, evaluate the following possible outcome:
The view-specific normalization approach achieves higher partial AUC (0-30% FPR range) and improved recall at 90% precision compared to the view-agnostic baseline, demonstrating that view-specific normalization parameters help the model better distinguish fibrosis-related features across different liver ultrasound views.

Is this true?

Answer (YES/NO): YES